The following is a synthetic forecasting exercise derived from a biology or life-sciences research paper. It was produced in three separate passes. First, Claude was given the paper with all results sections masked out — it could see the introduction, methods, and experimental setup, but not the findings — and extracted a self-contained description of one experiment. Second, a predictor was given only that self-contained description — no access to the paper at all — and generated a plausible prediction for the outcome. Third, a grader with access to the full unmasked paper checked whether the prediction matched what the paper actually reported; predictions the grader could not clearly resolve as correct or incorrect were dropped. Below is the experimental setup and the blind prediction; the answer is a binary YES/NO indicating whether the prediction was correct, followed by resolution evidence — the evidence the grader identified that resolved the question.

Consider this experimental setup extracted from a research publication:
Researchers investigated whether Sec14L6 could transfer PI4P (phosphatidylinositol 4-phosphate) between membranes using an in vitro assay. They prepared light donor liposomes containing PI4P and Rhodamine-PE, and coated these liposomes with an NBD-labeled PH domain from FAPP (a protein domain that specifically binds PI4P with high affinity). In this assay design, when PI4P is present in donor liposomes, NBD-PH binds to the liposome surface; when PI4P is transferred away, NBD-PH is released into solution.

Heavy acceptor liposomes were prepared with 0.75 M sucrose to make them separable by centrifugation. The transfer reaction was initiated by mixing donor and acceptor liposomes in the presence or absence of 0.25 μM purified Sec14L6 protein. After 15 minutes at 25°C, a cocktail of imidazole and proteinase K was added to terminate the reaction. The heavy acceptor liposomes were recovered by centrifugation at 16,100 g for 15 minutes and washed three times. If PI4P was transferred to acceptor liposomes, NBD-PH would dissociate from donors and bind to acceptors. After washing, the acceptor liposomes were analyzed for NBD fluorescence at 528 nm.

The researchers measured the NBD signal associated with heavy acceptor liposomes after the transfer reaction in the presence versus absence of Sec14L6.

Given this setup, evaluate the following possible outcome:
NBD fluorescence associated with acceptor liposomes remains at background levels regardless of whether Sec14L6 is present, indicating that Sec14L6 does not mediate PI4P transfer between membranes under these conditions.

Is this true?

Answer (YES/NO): NO